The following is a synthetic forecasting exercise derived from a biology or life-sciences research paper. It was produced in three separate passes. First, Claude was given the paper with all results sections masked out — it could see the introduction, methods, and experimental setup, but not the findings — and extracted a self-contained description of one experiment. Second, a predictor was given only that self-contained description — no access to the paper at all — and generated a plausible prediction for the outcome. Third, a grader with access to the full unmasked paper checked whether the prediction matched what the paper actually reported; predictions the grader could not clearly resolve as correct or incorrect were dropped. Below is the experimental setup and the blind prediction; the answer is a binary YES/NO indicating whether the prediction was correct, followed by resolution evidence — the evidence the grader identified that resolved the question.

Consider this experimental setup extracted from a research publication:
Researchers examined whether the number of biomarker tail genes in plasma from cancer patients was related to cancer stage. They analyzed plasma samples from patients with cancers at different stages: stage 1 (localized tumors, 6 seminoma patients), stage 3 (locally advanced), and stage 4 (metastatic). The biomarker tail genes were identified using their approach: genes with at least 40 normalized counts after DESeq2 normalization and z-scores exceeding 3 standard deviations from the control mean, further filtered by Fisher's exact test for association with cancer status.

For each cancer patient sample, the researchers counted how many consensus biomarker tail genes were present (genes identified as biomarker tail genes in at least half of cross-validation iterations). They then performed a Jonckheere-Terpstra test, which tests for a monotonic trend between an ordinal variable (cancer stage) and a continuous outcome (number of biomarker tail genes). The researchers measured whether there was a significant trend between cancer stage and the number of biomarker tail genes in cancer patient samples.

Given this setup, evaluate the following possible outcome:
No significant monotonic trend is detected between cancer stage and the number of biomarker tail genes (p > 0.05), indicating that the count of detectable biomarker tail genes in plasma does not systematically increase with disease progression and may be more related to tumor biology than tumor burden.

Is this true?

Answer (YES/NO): YES